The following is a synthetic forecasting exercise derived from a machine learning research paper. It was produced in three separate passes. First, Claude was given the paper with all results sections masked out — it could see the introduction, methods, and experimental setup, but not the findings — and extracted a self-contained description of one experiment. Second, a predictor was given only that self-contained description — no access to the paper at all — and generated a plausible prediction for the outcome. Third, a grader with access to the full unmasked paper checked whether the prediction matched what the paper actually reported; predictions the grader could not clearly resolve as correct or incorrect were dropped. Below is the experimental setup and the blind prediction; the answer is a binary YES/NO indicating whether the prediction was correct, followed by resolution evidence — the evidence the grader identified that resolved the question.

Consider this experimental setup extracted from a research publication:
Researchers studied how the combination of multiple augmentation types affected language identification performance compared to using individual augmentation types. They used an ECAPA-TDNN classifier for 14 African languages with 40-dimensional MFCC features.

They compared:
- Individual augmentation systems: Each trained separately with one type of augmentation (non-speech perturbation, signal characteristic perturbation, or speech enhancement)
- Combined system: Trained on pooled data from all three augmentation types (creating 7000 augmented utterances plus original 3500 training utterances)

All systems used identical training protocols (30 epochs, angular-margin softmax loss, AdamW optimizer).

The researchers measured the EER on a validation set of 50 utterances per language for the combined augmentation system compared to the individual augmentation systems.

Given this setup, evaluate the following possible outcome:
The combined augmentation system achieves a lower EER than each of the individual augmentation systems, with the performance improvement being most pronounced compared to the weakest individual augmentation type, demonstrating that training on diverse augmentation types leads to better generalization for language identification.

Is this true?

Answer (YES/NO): NO